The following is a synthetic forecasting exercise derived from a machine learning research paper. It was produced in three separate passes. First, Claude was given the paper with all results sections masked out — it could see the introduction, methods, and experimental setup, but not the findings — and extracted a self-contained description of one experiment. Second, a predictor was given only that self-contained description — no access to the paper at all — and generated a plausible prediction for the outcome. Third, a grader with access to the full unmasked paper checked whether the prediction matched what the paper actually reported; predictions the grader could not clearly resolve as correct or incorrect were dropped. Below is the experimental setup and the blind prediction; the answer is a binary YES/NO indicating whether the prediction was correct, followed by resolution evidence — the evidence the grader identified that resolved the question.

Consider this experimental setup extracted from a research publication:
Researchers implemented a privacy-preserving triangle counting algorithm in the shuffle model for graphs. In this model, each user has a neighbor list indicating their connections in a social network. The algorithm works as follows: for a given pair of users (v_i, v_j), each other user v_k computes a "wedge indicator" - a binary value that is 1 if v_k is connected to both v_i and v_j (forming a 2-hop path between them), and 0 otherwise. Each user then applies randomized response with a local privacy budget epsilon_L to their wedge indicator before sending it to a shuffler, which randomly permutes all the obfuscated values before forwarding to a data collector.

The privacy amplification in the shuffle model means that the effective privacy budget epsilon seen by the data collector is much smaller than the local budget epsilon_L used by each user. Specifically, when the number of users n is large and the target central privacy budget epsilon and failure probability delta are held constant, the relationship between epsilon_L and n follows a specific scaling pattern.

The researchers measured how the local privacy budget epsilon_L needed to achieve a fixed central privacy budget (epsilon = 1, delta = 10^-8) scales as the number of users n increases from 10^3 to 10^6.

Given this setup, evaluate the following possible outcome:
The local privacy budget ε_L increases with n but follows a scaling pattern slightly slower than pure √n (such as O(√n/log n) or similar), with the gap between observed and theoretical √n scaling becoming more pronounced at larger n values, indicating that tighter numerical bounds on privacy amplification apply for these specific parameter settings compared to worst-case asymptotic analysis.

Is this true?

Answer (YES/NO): NO